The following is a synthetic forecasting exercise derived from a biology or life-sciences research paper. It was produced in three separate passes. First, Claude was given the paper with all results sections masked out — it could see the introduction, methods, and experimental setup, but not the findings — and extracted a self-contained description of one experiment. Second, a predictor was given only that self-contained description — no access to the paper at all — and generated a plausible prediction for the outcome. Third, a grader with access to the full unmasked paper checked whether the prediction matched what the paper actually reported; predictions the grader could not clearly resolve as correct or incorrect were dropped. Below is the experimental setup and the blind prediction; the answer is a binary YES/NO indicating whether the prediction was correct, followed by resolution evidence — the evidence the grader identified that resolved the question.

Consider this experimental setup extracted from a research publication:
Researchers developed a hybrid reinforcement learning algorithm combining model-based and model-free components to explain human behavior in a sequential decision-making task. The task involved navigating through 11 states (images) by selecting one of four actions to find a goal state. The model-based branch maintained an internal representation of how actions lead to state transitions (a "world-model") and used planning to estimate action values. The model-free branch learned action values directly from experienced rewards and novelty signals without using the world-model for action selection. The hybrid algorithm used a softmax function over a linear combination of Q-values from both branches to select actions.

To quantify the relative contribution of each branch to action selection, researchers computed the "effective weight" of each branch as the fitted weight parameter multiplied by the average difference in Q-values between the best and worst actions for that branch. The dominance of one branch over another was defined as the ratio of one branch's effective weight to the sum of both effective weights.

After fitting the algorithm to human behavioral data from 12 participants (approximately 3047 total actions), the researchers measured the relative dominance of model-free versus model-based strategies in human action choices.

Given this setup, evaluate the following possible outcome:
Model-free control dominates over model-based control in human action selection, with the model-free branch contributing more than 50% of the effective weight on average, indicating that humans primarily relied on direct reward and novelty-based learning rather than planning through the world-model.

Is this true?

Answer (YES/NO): YES